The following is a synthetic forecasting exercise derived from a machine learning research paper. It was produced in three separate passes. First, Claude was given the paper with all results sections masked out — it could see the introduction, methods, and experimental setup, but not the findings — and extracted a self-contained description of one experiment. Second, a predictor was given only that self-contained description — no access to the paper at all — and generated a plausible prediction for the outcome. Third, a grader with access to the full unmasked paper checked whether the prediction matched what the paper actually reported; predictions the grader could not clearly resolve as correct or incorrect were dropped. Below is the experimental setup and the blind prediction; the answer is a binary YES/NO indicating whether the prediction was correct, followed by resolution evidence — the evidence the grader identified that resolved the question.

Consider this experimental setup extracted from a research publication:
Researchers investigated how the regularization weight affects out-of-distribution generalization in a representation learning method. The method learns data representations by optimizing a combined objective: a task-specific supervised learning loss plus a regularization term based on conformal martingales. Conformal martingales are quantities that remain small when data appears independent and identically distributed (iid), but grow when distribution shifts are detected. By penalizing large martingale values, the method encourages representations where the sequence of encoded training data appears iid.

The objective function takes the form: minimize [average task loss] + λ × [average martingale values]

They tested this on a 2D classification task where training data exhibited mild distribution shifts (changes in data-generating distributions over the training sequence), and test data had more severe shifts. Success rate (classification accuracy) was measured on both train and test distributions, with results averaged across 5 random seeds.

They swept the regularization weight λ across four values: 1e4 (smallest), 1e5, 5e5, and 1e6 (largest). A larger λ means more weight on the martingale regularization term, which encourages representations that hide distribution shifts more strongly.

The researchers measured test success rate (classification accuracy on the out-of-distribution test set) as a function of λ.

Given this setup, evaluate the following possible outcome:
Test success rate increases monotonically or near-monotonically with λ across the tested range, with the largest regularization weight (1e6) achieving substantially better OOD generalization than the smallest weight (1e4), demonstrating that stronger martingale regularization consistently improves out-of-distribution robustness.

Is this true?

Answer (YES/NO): NO